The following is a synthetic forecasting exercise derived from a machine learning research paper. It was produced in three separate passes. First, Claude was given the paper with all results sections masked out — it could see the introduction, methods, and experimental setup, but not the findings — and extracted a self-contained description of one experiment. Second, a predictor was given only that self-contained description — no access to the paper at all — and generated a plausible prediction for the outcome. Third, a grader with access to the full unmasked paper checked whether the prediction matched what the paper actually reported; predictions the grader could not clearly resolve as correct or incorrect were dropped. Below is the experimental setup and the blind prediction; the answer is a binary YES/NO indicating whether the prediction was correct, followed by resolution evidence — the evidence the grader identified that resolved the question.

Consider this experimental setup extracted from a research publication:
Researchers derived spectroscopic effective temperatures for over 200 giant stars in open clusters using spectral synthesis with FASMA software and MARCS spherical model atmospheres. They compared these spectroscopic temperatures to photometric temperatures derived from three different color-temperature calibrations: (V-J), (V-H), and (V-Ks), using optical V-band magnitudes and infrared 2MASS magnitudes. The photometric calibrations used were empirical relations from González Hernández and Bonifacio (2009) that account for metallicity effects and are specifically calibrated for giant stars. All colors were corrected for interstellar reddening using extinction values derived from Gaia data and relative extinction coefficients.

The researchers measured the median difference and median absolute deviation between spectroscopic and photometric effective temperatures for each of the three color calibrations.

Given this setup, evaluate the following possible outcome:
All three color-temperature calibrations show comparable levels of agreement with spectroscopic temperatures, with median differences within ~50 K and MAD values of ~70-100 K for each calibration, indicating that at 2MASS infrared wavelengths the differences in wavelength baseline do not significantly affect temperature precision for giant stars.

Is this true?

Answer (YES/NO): NO